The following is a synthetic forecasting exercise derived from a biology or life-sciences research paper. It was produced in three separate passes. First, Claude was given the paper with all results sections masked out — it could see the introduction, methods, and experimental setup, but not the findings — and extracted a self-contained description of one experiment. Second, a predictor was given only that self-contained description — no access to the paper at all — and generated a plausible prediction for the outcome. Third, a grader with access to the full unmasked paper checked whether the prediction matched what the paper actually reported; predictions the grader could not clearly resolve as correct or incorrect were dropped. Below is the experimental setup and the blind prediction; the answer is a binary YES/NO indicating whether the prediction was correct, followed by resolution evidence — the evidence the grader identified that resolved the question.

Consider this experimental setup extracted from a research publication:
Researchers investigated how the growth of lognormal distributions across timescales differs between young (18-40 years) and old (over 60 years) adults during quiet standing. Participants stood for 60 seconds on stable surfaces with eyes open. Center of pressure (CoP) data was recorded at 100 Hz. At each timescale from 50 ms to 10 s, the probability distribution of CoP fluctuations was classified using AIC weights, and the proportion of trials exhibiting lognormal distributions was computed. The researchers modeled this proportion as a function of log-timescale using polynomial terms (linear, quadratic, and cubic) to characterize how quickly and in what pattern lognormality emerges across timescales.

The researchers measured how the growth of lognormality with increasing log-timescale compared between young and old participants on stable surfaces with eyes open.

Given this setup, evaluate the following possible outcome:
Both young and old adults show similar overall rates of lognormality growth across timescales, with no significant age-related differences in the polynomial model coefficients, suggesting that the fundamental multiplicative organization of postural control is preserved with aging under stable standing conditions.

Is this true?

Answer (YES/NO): NO